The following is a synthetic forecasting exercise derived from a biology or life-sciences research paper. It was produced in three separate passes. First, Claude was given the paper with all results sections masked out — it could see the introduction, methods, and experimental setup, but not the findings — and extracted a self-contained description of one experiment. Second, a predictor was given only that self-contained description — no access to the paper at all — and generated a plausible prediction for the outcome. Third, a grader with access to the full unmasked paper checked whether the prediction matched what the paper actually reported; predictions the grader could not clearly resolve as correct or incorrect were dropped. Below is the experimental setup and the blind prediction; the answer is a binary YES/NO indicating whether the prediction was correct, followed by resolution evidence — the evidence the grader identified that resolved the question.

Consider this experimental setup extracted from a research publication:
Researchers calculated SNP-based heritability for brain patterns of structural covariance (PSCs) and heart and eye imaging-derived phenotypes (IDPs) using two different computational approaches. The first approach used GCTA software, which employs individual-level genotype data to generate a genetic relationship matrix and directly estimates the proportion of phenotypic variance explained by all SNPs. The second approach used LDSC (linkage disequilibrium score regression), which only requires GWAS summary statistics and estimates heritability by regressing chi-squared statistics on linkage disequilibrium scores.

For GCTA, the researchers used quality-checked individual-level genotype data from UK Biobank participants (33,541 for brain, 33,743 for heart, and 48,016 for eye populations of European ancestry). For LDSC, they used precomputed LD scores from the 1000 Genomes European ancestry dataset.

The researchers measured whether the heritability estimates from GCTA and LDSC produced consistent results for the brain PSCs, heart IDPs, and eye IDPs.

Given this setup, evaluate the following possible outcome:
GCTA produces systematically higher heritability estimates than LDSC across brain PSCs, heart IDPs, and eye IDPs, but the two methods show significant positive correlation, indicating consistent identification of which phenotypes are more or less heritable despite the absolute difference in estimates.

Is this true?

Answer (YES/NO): YES